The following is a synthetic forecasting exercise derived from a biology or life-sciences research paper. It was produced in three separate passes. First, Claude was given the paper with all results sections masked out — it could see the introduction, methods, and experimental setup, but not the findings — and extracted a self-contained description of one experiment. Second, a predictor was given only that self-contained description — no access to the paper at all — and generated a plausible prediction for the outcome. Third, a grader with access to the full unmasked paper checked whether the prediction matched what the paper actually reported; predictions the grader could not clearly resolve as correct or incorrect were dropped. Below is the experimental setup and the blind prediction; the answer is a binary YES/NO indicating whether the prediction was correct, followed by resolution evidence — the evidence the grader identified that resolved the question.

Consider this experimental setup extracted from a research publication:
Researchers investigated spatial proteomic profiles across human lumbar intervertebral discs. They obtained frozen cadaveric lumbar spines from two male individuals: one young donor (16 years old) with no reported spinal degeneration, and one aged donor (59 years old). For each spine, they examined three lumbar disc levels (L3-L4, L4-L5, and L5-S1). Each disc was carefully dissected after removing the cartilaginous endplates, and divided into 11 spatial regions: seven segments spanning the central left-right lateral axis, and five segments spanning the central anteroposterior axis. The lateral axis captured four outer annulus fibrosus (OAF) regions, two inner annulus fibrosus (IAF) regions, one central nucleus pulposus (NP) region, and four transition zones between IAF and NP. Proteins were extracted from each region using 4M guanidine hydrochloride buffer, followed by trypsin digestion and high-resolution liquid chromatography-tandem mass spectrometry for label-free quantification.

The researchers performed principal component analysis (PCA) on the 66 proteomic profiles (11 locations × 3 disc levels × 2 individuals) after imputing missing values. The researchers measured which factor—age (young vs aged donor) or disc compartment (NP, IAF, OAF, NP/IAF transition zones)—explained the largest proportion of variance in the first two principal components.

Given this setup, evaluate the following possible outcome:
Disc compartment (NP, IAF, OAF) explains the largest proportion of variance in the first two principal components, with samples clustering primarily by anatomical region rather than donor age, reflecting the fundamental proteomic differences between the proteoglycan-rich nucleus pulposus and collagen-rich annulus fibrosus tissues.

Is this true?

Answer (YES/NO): NO